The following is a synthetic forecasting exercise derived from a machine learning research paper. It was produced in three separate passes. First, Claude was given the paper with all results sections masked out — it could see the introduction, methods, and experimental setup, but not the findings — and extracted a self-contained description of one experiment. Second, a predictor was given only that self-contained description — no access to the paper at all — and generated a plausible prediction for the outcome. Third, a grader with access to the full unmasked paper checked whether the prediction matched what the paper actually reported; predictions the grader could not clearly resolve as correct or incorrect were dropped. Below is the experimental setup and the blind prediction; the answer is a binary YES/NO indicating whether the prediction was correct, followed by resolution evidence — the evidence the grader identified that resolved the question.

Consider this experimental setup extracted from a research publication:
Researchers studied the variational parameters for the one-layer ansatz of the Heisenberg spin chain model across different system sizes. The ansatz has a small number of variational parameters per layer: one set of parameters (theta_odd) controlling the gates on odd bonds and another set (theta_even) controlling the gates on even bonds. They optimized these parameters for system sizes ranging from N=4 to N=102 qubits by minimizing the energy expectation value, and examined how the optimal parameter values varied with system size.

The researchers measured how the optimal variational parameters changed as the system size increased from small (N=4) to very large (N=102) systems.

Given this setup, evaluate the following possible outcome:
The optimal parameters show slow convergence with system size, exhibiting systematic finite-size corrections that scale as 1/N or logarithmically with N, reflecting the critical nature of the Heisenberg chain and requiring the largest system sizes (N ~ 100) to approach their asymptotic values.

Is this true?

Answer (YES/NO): NO